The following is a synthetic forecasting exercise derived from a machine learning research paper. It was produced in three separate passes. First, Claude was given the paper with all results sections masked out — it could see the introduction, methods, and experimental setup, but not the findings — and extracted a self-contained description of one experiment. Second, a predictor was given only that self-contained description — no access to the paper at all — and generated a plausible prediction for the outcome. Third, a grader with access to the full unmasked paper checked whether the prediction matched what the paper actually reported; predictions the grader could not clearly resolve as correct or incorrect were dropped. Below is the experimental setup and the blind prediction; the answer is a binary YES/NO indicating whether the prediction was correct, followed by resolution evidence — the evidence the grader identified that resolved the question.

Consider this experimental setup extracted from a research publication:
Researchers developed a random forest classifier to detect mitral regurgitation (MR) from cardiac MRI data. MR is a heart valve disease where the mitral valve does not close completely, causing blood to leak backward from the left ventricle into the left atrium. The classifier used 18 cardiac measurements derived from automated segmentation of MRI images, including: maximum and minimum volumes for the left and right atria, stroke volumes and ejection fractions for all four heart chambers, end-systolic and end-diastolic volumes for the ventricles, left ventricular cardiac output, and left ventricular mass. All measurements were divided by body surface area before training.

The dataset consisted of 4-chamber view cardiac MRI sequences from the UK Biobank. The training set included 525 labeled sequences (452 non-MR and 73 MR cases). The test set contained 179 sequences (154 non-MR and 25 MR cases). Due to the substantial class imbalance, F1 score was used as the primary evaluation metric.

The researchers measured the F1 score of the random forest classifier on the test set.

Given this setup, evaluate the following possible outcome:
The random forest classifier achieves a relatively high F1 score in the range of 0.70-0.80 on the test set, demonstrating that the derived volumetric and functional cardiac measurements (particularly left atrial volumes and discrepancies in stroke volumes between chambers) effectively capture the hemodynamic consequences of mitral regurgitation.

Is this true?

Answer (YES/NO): NO